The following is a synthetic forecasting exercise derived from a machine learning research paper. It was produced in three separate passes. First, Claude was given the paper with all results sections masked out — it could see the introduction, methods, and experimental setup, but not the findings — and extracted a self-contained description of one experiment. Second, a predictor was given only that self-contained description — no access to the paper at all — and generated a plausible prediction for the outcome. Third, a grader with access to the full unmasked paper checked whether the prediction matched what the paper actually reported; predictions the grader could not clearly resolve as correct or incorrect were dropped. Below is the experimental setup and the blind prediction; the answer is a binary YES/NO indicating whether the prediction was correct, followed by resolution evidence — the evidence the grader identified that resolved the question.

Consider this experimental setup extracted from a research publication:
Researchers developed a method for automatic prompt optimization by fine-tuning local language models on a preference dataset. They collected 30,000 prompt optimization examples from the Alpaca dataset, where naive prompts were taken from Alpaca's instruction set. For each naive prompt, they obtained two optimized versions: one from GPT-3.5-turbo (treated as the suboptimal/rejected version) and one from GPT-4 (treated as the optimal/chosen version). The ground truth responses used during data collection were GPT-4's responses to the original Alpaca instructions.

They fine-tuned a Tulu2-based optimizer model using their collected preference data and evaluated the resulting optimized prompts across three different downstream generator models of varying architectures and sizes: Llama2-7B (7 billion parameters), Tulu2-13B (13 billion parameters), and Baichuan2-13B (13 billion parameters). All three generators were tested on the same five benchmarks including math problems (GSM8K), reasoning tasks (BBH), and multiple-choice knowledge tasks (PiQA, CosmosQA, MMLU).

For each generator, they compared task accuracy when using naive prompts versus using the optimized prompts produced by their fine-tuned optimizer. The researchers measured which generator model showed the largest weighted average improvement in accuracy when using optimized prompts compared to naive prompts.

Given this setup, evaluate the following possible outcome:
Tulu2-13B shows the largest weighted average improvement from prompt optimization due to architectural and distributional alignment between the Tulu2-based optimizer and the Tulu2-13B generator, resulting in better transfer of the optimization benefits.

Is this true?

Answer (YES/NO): NO